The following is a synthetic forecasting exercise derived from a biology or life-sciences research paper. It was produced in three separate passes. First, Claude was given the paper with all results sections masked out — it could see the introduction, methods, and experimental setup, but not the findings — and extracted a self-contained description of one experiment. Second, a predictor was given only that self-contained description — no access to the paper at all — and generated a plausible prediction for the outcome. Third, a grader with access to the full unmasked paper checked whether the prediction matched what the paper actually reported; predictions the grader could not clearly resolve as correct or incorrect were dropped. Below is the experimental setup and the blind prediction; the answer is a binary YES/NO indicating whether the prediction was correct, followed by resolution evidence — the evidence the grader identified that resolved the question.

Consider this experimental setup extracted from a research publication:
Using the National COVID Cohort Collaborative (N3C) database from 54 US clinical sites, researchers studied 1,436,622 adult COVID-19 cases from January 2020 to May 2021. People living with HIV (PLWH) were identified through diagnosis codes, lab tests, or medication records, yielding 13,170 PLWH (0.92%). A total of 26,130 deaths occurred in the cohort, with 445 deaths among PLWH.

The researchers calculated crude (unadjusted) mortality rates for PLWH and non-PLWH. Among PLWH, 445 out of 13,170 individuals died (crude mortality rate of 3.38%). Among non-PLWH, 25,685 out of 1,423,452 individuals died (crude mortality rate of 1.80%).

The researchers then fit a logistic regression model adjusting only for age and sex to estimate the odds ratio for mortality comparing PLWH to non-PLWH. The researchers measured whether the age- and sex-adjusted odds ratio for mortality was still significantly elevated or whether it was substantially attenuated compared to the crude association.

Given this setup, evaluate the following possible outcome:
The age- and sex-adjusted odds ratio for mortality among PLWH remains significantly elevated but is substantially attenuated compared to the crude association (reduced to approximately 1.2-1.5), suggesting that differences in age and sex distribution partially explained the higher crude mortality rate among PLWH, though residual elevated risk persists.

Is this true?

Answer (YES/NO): NO